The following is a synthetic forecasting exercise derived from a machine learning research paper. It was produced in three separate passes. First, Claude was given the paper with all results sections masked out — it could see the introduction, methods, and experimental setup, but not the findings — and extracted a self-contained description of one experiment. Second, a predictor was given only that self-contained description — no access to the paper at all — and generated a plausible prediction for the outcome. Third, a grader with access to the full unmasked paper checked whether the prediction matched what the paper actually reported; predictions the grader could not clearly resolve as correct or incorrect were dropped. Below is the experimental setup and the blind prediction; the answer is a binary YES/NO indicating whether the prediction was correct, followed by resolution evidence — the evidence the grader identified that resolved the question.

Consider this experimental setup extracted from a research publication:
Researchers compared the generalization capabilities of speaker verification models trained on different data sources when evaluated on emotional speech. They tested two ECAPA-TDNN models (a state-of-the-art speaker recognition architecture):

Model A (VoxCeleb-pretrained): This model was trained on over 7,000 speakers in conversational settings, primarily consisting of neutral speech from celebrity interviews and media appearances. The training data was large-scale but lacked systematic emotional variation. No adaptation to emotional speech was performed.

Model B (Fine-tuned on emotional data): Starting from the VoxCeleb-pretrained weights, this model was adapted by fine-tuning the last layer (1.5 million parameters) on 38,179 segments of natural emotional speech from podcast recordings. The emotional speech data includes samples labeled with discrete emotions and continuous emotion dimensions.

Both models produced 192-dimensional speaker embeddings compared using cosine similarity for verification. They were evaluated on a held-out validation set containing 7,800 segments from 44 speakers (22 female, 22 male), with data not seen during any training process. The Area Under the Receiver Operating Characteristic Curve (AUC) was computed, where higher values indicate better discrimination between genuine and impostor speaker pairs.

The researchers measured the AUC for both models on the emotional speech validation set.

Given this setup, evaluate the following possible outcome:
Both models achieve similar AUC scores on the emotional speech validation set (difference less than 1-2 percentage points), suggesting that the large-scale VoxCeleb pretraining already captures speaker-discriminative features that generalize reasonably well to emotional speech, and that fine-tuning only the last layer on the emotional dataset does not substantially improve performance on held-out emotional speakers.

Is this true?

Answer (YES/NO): NO